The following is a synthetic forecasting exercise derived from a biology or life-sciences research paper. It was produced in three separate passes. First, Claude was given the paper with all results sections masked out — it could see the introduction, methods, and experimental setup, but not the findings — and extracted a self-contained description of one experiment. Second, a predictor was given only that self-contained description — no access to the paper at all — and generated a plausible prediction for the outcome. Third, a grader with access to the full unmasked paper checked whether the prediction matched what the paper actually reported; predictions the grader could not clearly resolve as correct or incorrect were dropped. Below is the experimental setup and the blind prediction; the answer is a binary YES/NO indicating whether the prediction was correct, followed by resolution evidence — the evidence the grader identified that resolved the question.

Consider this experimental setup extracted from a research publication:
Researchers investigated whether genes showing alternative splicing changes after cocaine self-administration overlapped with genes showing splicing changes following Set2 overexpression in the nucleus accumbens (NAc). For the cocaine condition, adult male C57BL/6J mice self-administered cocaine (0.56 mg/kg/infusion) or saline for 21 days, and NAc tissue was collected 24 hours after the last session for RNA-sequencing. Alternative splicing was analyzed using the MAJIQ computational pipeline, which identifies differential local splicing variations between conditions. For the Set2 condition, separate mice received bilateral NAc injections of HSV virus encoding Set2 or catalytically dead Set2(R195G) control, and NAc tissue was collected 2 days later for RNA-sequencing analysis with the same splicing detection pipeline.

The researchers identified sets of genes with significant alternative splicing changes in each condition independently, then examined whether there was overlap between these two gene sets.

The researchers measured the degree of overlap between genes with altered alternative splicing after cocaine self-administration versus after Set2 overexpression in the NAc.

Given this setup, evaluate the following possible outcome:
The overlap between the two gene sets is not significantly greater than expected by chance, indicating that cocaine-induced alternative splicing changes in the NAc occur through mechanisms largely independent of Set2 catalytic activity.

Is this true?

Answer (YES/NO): NO